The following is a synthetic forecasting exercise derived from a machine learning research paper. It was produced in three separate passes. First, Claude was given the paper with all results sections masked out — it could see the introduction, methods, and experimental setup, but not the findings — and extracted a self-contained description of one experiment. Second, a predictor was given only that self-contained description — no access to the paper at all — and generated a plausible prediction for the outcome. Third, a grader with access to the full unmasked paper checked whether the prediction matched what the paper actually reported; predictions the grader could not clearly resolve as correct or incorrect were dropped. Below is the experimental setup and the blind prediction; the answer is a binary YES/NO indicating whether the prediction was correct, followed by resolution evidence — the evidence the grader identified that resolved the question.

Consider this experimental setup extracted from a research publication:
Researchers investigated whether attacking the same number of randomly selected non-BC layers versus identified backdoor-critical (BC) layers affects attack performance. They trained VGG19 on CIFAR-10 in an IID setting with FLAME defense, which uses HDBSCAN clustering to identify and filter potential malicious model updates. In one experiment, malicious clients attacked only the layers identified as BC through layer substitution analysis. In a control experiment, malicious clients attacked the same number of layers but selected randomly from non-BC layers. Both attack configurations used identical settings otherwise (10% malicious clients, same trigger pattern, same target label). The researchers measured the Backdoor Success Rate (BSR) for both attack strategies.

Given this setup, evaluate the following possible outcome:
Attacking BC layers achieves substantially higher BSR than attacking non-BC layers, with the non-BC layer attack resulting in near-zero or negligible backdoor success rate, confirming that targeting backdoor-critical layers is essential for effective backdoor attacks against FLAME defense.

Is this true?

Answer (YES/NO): YES